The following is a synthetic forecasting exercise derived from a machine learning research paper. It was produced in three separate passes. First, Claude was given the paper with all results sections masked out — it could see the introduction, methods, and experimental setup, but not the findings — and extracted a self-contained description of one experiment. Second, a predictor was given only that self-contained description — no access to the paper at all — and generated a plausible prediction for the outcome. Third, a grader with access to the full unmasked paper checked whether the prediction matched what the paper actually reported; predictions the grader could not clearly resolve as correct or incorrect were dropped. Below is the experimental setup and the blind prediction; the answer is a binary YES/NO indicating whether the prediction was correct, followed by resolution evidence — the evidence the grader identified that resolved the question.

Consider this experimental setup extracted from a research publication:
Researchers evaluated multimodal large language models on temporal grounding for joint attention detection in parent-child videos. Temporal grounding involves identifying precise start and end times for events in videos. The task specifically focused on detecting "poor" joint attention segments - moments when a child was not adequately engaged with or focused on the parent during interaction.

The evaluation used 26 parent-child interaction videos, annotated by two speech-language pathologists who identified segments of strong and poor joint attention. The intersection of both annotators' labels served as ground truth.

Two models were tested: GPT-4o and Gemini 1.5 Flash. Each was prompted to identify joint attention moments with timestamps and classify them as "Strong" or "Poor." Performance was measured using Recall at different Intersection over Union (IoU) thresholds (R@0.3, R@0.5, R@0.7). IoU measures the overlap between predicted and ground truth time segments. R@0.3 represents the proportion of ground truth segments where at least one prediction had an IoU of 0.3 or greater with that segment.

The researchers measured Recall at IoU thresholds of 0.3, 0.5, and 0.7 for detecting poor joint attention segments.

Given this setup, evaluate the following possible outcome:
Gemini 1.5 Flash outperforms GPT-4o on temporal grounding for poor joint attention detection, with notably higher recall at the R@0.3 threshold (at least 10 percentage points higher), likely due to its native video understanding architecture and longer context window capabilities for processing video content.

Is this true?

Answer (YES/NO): NO